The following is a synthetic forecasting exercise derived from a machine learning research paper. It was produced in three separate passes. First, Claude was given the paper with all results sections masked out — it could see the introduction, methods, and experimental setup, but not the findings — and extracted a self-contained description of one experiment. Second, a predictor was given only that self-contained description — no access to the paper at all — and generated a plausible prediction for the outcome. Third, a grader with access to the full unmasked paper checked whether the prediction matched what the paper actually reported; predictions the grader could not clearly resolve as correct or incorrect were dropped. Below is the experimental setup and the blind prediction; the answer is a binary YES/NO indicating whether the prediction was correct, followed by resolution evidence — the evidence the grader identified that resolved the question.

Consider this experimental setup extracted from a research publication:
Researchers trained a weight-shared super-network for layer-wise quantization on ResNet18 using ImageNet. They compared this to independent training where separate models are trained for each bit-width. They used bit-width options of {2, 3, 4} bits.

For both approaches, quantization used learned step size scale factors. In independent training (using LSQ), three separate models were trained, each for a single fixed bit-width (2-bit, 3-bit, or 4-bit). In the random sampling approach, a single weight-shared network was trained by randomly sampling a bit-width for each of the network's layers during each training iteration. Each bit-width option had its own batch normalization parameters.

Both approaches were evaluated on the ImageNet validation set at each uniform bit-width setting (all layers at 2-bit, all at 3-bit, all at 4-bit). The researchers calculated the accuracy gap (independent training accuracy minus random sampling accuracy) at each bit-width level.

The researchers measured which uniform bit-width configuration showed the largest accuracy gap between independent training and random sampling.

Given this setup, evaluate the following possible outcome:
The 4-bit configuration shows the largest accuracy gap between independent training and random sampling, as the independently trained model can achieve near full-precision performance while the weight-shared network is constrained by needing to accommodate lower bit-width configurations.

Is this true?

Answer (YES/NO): NO